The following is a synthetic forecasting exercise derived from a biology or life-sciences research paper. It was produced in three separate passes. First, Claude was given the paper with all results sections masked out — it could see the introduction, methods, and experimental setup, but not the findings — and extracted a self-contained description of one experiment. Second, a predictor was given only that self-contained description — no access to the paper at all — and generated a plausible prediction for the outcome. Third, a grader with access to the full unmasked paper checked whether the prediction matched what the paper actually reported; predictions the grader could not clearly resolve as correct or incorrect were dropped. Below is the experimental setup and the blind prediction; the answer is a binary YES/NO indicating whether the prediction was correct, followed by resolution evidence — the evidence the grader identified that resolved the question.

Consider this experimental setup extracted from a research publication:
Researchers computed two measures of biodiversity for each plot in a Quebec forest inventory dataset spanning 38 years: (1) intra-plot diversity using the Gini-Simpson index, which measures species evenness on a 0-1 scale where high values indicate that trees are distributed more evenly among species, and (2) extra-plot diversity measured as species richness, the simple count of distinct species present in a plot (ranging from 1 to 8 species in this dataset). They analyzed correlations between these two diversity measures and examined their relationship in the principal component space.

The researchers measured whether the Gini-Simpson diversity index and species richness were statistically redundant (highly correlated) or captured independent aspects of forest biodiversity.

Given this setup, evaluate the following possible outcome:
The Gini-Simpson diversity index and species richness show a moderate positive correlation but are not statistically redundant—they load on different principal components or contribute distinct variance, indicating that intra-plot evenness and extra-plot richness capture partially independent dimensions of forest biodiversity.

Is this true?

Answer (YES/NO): NO